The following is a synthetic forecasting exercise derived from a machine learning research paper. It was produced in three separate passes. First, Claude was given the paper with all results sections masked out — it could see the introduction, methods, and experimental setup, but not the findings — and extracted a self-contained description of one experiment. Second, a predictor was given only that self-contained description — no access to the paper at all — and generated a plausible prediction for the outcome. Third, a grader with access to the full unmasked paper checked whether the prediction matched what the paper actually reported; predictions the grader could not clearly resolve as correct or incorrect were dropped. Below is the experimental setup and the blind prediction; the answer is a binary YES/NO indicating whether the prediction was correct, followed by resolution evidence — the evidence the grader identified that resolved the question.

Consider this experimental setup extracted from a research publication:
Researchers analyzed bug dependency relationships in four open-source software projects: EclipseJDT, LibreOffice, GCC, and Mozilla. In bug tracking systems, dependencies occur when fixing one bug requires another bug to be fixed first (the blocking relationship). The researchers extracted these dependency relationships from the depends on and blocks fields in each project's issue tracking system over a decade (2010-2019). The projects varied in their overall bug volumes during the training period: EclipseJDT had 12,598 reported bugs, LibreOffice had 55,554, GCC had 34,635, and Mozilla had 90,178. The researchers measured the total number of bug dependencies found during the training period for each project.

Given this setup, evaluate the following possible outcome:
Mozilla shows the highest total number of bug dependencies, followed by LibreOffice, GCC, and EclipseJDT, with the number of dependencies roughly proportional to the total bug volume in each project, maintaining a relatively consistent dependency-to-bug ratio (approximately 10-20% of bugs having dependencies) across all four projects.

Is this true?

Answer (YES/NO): NO